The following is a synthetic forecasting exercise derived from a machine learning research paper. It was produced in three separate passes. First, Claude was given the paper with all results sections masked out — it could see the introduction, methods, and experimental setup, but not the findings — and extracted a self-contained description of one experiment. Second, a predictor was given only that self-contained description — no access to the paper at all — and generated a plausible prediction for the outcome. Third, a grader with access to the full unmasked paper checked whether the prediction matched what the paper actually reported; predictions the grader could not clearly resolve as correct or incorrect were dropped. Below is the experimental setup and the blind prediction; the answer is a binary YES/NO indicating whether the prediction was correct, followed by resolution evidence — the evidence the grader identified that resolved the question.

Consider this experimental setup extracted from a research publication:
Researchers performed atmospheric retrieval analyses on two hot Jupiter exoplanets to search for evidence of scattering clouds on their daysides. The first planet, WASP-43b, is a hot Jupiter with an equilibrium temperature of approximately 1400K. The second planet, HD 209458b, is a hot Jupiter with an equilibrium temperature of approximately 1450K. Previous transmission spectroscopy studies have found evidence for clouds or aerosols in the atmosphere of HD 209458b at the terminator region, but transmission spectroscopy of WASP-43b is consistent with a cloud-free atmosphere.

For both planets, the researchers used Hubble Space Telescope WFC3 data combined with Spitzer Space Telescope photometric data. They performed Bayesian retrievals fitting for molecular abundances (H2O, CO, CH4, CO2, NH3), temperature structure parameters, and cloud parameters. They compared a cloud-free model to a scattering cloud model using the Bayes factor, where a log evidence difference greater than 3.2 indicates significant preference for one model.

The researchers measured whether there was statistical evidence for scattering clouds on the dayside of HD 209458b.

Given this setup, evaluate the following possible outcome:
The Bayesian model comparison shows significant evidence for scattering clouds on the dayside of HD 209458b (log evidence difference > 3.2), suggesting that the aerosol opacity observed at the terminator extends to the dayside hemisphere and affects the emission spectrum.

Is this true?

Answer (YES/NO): NO